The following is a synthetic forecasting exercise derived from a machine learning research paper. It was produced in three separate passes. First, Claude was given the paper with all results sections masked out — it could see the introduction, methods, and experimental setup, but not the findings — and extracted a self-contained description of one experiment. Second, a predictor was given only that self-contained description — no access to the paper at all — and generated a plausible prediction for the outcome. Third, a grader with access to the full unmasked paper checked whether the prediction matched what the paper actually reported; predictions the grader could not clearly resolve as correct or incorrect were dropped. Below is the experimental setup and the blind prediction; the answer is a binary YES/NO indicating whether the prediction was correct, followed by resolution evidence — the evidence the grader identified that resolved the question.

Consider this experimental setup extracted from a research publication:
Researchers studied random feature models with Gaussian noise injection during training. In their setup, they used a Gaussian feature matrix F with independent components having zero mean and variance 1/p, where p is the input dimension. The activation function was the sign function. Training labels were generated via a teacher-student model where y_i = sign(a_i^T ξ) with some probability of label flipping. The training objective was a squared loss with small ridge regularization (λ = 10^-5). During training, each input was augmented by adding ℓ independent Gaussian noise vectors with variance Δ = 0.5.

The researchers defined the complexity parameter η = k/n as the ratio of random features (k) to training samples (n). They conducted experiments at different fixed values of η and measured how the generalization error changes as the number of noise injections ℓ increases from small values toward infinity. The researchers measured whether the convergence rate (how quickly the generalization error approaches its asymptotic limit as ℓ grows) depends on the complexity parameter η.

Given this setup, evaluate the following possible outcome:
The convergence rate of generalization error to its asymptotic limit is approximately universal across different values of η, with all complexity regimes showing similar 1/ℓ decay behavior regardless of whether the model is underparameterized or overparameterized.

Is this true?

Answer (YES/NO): NO